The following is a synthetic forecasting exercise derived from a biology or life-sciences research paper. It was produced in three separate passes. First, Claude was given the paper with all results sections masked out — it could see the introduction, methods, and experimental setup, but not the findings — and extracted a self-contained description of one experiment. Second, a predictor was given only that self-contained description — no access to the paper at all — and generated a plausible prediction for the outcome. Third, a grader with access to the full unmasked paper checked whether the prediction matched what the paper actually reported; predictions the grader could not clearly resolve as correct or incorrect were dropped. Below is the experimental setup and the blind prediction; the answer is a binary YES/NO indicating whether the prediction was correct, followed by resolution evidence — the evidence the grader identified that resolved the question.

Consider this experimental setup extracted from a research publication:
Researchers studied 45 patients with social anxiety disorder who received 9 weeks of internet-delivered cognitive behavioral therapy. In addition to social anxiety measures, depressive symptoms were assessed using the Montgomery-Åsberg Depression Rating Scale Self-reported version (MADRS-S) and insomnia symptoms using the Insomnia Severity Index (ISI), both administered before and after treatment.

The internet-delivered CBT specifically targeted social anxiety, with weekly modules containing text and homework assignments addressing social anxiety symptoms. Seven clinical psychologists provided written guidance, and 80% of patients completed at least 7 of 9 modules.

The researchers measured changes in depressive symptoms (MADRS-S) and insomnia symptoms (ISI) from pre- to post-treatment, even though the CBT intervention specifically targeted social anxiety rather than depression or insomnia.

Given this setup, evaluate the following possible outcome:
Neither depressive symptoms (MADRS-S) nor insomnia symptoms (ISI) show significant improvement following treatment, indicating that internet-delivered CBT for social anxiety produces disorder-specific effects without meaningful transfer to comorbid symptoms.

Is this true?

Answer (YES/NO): NO